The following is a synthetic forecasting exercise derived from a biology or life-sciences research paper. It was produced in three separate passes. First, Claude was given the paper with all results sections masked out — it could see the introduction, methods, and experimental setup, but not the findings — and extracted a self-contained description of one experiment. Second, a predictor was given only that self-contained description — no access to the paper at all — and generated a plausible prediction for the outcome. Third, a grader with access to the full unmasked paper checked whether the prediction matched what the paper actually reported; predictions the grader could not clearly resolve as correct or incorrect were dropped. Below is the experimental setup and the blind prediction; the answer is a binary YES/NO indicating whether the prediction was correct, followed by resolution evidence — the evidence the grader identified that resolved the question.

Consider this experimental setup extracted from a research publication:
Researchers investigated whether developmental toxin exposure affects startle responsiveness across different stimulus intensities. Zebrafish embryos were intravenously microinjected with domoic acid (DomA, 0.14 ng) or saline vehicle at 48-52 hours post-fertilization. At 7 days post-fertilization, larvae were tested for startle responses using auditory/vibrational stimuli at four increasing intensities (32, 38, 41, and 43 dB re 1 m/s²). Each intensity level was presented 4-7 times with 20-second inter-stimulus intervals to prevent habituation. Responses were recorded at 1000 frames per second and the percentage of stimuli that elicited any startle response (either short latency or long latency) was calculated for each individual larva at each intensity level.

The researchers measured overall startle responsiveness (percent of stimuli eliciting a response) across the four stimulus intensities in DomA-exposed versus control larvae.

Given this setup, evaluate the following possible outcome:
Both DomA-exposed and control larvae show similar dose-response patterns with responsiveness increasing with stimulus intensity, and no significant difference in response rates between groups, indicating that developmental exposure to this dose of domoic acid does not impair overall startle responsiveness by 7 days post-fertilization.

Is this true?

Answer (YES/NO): NO